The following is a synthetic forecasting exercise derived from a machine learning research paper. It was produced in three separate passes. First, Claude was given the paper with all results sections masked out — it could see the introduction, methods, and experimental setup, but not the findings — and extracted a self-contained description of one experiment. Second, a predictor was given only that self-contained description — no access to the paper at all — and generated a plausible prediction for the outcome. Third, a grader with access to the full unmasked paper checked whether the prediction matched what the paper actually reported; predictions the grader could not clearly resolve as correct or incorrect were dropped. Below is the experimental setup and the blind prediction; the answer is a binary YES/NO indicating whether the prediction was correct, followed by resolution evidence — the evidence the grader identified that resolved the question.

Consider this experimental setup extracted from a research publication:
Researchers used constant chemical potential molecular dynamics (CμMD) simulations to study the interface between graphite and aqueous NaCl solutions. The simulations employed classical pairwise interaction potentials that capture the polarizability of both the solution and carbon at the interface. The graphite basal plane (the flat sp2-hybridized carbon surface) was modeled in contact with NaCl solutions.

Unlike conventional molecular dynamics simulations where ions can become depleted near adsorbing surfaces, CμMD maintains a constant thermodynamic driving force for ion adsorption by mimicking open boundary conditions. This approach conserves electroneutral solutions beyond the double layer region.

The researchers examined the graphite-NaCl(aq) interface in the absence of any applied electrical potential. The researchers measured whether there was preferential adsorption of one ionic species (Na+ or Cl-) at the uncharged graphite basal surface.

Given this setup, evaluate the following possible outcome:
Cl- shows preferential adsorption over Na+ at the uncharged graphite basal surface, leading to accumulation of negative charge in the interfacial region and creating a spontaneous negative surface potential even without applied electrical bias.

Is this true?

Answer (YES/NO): NO